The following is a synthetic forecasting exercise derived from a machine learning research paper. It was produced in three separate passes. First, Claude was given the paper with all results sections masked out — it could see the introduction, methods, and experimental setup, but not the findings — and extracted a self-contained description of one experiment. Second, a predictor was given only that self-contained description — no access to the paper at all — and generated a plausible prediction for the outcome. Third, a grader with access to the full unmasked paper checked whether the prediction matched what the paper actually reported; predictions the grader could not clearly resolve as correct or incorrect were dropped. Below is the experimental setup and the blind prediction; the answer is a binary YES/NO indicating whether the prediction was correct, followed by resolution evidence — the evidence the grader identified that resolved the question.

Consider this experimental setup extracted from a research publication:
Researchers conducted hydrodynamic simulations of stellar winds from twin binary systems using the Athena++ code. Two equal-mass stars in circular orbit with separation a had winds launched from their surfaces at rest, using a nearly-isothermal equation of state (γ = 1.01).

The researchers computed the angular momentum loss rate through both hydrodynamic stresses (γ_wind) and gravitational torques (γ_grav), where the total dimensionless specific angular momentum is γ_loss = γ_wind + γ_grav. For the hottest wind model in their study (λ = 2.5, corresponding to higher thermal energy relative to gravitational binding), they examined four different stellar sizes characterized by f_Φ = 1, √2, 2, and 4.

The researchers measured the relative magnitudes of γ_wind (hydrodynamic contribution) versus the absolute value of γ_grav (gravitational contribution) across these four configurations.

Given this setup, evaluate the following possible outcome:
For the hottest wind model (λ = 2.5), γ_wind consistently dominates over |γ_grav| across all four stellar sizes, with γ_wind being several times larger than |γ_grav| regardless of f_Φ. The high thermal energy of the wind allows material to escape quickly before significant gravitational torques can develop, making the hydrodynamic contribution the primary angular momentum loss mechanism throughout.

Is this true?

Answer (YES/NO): YES